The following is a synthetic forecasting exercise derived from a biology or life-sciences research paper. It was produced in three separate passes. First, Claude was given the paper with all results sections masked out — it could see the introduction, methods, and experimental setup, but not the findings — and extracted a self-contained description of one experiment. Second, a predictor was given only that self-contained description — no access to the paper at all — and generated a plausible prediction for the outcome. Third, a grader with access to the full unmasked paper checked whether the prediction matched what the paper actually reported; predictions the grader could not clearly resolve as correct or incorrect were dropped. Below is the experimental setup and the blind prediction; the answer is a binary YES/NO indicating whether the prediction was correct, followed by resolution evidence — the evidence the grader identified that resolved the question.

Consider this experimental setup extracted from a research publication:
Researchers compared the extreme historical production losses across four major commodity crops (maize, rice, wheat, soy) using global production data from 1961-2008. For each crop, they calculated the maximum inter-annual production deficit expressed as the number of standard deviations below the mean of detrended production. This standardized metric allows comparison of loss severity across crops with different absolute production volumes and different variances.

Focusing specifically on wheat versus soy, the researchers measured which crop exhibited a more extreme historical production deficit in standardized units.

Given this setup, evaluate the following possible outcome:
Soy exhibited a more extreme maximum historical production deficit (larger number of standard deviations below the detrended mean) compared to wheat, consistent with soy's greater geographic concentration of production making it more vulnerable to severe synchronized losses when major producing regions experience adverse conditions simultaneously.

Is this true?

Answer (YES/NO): NO